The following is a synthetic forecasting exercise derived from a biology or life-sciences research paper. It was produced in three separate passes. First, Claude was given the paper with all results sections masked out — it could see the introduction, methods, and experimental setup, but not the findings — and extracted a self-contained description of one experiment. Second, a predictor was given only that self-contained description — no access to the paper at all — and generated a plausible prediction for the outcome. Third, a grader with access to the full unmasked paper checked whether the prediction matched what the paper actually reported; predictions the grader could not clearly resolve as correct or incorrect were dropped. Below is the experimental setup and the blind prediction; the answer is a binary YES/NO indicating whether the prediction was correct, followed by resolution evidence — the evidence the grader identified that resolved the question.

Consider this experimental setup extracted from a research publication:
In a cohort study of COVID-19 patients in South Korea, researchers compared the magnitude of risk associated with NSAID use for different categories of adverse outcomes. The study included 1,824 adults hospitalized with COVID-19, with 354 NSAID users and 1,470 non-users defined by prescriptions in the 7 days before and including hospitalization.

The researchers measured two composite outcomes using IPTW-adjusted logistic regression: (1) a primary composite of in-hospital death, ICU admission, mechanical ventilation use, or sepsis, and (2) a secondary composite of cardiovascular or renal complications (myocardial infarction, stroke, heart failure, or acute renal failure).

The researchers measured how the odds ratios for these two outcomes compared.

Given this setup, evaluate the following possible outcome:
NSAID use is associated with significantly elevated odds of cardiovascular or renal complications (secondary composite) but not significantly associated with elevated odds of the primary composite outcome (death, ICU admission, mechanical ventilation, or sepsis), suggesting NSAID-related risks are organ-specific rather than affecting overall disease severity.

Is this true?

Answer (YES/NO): NO